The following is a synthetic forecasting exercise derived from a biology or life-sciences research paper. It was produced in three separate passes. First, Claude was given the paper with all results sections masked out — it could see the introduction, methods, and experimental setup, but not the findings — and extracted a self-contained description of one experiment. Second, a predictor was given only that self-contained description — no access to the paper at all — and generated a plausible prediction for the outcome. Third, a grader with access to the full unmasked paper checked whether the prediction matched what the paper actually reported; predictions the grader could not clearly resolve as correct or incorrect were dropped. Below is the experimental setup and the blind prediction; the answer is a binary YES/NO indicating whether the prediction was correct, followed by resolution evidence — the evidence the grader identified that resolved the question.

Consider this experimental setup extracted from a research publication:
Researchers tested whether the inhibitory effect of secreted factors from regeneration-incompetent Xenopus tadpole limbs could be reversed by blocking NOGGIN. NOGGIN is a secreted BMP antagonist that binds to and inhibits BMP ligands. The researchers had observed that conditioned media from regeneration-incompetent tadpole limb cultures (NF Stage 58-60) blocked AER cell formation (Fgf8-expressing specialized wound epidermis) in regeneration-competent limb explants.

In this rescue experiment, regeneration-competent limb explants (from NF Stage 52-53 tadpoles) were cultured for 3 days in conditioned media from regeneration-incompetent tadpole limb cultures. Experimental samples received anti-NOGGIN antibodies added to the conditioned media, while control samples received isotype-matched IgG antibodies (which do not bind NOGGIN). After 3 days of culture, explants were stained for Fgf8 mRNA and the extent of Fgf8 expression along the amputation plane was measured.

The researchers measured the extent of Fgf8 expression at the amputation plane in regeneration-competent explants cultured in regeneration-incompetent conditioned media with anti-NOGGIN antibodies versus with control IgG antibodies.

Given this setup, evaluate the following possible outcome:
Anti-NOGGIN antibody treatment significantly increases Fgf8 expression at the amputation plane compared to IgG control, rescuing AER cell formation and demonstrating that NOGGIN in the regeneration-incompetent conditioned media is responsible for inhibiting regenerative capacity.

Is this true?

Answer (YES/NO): YES